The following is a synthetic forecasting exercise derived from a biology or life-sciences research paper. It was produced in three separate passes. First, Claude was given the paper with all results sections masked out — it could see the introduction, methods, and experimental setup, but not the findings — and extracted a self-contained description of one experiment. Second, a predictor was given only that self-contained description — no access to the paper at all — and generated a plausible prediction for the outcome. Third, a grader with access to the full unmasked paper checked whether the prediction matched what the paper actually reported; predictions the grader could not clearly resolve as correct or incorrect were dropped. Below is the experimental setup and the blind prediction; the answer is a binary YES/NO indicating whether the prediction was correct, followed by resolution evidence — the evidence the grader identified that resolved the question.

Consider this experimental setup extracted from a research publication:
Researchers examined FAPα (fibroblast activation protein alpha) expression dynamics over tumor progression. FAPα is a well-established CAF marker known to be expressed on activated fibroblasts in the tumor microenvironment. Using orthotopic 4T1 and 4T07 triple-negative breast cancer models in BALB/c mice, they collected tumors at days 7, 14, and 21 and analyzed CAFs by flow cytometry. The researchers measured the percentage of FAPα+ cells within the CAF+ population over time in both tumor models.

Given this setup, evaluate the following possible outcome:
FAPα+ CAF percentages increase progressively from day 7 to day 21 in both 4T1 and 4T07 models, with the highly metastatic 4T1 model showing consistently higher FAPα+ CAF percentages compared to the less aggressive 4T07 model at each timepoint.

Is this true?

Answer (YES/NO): NO